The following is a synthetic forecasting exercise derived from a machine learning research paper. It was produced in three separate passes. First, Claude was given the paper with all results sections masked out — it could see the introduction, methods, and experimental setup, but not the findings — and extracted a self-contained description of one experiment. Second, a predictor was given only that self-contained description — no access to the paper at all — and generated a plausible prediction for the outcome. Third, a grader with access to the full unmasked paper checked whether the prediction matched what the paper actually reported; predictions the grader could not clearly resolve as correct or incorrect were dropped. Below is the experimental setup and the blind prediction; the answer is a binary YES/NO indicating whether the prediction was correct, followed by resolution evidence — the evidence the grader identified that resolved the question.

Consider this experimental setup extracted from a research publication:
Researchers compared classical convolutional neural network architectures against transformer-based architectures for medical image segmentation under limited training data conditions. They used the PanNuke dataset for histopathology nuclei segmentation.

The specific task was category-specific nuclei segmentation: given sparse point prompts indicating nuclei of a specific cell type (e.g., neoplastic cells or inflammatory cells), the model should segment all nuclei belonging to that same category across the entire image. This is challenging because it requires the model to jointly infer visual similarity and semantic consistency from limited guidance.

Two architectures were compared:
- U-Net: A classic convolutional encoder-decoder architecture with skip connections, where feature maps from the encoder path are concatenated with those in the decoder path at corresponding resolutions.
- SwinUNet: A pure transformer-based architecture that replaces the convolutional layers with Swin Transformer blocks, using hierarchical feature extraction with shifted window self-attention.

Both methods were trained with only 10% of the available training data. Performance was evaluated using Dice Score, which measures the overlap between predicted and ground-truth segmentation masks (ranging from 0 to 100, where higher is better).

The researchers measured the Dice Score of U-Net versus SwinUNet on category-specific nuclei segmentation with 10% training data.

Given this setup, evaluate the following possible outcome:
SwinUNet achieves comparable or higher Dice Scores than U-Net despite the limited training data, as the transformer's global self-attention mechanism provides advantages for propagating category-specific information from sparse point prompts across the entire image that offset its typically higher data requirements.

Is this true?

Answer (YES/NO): NO